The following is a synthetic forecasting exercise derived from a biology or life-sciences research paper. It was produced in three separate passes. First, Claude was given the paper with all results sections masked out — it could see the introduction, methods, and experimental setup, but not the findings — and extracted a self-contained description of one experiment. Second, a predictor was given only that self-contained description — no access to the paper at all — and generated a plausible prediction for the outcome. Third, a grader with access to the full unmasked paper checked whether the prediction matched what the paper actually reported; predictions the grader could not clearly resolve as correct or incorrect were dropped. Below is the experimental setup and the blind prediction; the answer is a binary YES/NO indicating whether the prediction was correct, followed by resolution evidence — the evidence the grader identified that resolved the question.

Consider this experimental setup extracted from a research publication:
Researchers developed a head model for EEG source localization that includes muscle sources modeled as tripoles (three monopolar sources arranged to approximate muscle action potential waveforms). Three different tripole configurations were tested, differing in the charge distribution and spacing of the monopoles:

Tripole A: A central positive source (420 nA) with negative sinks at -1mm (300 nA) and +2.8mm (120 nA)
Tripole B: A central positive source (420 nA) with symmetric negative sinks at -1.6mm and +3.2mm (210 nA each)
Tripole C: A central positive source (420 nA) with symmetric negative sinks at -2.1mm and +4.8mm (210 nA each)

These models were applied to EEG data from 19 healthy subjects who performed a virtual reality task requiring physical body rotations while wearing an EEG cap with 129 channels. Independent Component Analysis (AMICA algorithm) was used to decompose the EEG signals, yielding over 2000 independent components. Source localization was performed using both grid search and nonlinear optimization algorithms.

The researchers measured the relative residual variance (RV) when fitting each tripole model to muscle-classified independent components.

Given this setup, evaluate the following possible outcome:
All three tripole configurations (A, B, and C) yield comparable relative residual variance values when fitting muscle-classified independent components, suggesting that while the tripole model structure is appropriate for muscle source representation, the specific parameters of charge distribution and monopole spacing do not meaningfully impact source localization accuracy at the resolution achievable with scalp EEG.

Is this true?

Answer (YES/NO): YES